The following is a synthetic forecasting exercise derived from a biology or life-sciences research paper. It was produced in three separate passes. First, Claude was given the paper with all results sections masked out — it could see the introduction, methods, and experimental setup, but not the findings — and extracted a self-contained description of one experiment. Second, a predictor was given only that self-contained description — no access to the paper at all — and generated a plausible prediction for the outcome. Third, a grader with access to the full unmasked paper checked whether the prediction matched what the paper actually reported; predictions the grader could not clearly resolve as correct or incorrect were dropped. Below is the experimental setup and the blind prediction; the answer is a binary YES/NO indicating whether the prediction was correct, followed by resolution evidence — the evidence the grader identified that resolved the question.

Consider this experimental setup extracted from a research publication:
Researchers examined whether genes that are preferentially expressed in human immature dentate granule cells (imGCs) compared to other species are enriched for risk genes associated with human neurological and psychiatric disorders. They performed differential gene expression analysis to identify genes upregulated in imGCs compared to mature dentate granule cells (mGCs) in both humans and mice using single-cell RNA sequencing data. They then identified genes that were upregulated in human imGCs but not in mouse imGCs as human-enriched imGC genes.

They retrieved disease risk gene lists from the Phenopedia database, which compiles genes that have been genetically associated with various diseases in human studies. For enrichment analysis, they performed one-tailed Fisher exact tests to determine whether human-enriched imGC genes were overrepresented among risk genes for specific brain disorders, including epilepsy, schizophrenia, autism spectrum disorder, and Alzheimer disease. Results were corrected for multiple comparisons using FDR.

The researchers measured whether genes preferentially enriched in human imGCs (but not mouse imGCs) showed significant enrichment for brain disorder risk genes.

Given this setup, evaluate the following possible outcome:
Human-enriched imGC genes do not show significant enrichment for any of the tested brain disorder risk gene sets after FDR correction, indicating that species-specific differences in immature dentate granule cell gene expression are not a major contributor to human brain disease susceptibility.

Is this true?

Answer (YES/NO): NO